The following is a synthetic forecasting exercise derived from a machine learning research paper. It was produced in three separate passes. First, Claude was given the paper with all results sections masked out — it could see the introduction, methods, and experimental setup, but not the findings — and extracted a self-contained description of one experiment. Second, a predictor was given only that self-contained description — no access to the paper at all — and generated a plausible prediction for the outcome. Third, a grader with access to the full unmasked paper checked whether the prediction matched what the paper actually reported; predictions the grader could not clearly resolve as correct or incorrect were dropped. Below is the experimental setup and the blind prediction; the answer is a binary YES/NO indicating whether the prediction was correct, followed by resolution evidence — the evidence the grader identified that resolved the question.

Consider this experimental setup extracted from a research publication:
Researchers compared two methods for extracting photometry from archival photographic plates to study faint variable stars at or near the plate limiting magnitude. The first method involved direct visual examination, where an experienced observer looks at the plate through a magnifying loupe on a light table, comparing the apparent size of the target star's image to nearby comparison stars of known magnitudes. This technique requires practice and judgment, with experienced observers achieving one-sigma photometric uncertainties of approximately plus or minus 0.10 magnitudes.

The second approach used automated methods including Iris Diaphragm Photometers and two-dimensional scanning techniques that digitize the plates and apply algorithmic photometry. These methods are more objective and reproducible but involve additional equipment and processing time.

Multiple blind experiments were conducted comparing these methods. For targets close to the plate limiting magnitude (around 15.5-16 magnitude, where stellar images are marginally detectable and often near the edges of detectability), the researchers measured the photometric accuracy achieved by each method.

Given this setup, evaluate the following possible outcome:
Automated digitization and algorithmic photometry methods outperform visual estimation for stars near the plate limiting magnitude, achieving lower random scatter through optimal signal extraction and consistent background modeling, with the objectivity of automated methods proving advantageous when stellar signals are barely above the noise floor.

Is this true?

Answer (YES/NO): NO